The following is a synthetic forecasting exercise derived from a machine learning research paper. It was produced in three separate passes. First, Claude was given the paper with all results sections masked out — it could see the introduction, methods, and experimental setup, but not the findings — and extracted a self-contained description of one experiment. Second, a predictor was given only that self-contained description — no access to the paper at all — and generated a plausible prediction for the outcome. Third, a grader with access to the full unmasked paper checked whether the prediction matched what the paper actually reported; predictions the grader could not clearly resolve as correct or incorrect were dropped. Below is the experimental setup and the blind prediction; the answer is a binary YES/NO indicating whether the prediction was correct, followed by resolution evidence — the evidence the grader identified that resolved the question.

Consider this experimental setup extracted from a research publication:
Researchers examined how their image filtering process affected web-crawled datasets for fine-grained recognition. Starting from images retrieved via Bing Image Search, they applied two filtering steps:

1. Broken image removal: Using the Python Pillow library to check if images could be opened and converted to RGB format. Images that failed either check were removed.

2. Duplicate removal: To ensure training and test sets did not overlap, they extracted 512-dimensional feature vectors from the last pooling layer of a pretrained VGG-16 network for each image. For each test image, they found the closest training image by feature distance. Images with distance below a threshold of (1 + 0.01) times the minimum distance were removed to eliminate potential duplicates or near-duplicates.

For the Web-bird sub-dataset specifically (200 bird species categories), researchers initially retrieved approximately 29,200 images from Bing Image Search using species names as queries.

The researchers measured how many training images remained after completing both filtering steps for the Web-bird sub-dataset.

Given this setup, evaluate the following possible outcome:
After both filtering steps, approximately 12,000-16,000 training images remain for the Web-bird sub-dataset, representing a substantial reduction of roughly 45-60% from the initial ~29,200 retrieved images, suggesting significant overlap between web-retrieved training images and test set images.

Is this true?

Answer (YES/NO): NO